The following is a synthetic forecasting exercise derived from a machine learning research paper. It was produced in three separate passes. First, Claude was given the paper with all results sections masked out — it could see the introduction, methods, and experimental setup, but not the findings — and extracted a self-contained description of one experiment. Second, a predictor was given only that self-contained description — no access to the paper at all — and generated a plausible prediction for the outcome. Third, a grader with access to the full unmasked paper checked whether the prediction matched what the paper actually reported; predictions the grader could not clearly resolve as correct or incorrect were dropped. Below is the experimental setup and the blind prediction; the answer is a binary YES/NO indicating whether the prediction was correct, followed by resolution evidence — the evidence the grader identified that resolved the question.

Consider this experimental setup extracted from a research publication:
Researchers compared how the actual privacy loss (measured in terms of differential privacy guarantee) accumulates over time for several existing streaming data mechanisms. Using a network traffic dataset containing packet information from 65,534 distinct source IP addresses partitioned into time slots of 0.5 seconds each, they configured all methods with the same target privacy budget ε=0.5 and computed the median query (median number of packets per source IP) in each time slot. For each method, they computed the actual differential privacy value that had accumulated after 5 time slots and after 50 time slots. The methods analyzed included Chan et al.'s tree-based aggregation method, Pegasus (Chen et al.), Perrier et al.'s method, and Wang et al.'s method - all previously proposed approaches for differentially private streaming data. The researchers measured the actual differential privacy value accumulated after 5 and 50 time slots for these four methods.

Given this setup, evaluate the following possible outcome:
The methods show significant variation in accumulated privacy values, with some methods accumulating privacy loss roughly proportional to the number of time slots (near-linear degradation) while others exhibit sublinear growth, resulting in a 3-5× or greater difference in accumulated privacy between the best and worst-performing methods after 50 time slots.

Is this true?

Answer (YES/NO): NO